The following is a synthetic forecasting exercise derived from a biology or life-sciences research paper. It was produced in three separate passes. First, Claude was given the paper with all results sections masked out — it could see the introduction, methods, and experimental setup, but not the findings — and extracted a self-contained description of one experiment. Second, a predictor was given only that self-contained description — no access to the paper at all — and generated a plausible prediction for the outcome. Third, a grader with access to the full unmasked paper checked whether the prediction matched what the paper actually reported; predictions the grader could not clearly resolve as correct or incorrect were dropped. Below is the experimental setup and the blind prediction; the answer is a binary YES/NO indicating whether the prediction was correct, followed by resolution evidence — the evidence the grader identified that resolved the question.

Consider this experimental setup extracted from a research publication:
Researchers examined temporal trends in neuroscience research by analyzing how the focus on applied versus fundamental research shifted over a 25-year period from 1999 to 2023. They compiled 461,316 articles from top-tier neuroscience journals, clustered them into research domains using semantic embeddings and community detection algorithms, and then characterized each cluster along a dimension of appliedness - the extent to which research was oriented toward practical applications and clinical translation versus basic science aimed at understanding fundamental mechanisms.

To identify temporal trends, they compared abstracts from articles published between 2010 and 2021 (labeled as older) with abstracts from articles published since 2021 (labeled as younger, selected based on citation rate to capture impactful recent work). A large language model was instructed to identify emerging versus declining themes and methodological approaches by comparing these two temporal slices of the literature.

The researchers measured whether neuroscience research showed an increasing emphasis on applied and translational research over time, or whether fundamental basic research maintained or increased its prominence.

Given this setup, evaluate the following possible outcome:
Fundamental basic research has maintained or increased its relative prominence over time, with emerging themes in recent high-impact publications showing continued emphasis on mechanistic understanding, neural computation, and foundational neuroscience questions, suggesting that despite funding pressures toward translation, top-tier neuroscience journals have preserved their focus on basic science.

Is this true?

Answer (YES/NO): NO